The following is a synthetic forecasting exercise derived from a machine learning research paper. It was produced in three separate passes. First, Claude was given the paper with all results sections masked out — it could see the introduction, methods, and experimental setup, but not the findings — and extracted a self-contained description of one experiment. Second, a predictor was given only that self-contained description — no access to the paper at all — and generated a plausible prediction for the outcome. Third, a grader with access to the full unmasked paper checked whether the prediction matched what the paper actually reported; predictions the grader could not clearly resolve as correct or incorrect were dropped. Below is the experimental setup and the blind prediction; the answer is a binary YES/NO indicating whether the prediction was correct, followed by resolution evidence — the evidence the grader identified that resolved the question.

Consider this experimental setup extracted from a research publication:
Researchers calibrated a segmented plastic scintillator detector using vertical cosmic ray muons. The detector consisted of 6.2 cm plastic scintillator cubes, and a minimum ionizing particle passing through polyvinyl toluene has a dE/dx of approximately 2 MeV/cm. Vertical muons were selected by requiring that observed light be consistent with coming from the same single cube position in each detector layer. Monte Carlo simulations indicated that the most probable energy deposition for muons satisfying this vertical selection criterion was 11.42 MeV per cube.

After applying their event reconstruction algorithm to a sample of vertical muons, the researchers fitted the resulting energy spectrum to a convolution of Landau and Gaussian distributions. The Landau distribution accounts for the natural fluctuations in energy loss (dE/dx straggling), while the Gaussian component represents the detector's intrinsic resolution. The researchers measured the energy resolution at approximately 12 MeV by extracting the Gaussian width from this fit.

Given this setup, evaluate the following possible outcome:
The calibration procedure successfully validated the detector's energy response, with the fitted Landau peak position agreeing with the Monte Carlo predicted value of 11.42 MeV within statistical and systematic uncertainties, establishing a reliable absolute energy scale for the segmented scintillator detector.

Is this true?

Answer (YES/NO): YES